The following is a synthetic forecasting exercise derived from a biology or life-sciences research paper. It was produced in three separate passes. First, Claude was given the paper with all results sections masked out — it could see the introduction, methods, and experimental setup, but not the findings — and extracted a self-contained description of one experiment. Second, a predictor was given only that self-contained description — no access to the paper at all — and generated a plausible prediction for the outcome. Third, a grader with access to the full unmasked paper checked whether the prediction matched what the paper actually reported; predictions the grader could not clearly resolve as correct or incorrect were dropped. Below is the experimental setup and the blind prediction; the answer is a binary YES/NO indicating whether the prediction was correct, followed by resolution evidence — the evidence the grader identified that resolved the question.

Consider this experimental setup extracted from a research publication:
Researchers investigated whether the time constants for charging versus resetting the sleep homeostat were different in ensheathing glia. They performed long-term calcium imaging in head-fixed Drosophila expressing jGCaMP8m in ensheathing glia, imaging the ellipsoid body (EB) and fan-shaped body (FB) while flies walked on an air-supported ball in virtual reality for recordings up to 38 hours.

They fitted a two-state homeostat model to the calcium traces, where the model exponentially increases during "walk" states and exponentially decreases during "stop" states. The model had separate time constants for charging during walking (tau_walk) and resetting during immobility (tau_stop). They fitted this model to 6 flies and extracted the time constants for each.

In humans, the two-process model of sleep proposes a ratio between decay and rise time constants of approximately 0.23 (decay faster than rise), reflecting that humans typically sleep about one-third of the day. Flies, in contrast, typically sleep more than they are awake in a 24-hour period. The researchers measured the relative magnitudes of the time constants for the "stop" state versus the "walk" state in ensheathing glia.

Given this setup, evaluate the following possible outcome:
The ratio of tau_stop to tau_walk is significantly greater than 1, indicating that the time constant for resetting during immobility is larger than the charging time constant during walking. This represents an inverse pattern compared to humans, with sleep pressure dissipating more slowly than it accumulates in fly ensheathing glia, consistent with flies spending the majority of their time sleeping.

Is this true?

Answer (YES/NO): YES